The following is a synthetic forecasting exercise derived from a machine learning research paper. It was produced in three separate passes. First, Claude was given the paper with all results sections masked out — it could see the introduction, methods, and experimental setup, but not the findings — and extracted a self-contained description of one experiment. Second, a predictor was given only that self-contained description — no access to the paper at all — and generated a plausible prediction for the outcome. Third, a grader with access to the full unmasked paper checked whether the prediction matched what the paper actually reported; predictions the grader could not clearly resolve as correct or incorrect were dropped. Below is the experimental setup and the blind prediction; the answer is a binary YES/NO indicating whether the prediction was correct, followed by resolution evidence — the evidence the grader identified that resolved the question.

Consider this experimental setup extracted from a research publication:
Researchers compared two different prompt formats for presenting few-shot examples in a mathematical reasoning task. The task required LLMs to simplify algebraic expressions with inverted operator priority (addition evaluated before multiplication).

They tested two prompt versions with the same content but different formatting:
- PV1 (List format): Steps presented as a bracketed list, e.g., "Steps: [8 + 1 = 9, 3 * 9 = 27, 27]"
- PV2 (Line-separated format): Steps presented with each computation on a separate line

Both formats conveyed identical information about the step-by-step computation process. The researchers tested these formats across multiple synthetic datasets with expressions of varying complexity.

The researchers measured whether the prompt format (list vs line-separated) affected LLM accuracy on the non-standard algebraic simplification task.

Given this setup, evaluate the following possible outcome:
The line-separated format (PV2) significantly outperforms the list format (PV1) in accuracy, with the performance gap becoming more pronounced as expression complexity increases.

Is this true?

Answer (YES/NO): NO